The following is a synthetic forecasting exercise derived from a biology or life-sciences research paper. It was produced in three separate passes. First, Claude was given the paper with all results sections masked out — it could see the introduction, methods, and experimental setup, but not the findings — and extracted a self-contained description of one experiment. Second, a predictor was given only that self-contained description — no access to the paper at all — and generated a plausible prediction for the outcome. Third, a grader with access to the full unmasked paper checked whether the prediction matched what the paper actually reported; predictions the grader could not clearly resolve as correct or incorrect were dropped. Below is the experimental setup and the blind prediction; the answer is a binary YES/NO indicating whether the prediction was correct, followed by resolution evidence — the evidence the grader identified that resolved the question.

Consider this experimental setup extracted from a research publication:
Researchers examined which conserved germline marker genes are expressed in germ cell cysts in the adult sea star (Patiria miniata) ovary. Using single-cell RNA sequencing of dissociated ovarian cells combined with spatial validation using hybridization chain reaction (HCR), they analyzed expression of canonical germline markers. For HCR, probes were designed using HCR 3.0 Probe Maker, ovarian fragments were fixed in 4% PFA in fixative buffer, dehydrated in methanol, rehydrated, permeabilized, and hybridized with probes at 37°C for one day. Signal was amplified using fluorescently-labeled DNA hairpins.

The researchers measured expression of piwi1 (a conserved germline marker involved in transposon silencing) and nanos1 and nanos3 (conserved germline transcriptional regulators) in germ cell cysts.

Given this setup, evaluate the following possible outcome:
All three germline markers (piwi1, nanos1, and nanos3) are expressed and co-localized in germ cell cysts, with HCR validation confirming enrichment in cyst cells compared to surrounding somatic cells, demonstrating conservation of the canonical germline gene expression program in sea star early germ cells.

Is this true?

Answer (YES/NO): YES